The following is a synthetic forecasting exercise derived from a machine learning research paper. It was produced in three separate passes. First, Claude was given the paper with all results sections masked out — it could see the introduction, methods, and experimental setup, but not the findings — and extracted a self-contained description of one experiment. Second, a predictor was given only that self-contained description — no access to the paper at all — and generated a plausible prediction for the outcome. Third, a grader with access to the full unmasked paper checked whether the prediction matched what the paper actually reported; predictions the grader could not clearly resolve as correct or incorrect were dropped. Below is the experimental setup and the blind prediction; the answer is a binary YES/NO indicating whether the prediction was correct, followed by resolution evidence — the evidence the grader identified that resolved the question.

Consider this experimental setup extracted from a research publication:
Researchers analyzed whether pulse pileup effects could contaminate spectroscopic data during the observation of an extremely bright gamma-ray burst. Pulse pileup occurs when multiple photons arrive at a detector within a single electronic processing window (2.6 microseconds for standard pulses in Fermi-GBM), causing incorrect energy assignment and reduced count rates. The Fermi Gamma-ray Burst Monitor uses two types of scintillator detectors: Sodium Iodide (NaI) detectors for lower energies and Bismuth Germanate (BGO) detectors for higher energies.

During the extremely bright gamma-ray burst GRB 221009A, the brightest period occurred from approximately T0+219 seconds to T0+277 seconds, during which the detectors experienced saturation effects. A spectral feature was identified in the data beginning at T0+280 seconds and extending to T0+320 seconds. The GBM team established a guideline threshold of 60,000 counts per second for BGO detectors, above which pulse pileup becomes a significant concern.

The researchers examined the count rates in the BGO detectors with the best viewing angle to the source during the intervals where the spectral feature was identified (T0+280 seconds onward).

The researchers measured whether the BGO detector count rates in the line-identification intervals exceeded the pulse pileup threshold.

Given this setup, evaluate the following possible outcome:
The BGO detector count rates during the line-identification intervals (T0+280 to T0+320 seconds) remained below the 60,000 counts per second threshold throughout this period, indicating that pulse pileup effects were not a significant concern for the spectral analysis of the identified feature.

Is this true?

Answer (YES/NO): YES